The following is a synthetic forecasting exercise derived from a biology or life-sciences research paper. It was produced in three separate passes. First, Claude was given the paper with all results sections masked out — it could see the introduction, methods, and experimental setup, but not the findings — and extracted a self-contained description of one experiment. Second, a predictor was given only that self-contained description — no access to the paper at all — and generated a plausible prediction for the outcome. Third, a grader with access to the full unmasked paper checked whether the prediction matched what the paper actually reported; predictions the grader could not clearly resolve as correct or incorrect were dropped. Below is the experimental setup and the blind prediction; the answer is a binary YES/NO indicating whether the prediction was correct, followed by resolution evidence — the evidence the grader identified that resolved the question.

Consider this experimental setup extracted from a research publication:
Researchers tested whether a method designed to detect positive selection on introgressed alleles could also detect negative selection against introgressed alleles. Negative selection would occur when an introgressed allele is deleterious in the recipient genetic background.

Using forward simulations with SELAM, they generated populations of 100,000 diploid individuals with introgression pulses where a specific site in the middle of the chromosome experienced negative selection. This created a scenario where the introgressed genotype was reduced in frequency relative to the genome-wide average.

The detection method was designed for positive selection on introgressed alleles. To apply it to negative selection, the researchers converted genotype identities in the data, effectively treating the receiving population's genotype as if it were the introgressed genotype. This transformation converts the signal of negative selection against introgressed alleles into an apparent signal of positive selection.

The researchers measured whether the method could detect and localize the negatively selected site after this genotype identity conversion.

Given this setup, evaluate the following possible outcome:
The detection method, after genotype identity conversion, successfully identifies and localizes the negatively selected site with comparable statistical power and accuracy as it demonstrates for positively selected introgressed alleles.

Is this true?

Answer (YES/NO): NO